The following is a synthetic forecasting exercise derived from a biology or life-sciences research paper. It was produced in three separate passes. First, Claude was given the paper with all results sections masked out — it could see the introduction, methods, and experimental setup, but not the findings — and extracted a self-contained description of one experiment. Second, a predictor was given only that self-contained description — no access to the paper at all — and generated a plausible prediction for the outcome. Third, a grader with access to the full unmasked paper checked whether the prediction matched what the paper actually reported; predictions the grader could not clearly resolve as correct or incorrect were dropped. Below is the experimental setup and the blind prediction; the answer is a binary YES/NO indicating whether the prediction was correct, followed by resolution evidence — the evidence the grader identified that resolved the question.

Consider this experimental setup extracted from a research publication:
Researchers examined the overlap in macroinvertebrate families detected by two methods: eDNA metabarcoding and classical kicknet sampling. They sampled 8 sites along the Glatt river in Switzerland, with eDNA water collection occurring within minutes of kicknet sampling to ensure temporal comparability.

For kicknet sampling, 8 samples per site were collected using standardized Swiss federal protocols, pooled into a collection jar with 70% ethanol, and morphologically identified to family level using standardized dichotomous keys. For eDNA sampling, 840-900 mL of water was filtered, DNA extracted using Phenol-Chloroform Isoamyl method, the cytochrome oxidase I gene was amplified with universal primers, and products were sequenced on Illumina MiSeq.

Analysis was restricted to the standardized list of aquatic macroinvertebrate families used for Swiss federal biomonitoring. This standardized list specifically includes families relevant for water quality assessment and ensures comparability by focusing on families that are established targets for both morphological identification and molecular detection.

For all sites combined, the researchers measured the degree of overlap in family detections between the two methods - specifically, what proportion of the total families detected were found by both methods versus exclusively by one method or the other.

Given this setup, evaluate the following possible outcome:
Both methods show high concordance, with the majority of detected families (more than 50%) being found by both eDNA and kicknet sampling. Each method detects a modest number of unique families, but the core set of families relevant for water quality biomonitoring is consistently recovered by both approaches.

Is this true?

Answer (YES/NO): NO